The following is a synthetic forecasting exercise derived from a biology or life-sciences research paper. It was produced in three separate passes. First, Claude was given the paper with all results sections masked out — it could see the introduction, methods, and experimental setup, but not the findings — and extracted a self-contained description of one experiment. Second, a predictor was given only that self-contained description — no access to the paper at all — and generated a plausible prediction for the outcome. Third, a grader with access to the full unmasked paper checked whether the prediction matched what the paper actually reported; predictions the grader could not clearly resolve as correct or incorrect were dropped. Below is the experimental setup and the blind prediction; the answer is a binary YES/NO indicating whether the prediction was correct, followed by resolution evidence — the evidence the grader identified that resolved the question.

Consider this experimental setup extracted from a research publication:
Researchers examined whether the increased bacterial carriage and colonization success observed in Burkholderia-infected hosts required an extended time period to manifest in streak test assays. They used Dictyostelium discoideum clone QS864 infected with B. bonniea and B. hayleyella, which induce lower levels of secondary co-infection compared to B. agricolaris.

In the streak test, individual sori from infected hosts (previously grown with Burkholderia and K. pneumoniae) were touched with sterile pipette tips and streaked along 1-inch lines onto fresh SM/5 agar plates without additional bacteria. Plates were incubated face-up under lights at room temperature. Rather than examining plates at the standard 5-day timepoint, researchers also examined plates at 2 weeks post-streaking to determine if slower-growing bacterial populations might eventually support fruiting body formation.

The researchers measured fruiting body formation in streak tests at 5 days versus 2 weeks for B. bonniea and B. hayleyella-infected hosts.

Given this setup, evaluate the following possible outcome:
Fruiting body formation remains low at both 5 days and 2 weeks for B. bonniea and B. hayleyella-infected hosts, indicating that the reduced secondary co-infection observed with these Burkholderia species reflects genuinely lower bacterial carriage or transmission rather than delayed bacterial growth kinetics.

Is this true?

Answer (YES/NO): NO